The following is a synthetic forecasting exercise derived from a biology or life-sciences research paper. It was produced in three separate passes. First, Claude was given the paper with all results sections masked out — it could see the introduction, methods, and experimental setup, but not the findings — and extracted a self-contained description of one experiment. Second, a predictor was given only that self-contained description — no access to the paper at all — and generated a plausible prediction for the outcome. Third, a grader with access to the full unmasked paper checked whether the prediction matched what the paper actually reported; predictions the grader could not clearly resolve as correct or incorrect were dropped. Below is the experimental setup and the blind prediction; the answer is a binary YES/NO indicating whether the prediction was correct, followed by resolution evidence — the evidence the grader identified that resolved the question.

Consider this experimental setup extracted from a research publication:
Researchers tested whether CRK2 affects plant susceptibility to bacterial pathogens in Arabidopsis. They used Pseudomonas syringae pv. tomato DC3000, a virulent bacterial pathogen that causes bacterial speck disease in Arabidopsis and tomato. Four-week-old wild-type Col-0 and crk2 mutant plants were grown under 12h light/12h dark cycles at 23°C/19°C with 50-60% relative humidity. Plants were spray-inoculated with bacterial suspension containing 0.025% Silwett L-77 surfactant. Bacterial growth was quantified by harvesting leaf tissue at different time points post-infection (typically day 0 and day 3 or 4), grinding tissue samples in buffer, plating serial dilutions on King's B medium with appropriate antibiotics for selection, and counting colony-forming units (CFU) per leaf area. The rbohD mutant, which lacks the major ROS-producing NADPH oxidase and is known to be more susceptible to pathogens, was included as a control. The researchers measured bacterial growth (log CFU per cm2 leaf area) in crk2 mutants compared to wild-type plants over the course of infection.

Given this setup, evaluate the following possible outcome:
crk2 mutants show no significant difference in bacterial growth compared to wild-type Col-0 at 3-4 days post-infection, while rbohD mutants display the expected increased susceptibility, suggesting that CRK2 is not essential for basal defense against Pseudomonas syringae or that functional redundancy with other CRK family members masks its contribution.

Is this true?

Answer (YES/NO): NO